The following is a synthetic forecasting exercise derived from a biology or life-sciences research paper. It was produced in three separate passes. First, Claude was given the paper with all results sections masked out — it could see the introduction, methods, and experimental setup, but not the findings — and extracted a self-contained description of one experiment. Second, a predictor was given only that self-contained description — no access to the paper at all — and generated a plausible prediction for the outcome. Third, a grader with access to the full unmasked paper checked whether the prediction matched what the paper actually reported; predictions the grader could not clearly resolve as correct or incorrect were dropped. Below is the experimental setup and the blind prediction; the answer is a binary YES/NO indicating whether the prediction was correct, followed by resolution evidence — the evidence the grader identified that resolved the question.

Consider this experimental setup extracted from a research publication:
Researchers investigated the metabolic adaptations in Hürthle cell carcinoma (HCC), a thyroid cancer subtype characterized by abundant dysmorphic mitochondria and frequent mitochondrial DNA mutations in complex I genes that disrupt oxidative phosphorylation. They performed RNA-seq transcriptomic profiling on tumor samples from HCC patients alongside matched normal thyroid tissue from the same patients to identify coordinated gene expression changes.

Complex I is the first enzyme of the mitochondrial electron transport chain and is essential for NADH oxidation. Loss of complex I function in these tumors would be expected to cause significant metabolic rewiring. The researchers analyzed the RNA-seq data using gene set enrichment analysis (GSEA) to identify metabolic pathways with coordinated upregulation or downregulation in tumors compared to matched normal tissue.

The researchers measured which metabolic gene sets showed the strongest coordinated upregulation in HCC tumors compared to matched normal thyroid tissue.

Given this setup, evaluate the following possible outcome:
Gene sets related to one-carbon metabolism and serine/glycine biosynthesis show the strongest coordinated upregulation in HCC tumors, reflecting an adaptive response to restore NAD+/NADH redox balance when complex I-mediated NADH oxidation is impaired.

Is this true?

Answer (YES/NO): NO